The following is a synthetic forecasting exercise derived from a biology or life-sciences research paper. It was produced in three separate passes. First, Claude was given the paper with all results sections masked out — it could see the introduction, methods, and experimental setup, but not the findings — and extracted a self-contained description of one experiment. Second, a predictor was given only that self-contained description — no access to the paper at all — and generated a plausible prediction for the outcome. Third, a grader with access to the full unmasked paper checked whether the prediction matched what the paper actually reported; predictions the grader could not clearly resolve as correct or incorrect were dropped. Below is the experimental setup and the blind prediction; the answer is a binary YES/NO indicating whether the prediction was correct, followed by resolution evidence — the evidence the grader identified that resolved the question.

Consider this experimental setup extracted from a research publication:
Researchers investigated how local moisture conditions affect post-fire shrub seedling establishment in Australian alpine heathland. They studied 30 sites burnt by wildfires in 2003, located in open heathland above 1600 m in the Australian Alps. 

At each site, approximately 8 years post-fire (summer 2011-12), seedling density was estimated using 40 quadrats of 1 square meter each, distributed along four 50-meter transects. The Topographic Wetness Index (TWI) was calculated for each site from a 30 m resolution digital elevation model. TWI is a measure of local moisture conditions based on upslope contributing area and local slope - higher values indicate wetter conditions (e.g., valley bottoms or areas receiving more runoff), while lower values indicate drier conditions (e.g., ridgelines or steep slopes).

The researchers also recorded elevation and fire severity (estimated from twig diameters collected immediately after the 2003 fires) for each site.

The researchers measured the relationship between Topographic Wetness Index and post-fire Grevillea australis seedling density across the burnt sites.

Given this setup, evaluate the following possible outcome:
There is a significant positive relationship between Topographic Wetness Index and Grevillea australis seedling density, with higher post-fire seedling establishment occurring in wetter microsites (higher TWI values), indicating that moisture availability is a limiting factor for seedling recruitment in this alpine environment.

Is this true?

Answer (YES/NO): NO